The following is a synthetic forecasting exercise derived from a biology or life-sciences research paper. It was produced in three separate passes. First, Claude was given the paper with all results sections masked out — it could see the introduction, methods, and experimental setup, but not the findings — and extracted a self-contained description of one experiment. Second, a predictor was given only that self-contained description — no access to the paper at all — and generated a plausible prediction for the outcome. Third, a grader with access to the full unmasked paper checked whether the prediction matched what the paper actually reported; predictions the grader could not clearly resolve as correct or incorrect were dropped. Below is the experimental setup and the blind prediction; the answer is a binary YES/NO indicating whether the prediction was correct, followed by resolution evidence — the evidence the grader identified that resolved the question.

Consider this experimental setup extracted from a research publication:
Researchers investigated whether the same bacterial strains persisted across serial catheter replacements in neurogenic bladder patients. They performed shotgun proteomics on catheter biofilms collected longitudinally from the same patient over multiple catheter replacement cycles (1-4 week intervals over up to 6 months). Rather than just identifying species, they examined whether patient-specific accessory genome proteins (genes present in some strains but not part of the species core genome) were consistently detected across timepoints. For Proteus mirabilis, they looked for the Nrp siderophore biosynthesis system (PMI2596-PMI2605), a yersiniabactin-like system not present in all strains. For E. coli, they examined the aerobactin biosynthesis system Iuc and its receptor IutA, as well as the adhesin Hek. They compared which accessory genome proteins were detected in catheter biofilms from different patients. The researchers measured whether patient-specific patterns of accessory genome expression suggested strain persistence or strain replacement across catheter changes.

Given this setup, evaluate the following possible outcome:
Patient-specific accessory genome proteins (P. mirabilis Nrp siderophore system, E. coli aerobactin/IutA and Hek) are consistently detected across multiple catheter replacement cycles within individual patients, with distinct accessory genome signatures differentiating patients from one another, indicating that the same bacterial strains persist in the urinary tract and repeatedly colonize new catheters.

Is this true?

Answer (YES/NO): YES